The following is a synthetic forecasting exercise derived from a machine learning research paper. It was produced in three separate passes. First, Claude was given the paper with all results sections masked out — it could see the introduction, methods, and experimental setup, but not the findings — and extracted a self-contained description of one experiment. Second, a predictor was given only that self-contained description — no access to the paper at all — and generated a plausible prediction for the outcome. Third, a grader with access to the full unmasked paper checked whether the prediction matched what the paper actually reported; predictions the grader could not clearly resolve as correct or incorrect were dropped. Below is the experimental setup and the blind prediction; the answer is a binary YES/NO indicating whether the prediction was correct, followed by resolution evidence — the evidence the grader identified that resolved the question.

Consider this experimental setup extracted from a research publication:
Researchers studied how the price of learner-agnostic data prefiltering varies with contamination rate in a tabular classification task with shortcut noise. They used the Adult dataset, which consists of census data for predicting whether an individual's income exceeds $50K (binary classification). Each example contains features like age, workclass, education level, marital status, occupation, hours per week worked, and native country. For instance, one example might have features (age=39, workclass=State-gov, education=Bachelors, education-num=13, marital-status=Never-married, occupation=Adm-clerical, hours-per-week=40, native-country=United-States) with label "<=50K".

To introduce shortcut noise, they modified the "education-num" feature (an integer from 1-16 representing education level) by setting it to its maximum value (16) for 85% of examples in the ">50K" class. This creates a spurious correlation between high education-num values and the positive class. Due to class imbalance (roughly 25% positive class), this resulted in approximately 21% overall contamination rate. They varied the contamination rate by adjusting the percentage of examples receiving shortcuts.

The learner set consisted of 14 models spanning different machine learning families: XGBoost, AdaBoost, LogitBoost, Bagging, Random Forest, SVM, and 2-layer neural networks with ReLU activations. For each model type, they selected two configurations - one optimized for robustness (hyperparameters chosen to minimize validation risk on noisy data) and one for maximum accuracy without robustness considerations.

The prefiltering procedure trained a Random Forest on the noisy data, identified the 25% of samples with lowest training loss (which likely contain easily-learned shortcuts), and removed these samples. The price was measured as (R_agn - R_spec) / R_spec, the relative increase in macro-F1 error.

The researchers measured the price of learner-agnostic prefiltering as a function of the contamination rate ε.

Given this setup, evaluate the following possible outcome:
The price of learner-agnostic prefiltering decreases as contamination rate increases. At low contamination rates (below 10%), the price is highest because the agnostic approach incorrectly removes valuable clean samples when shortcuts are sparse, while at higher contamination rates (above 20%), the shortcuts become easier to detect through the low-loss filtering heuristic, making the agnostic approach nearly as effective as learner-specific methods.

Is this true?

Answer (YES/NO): NO